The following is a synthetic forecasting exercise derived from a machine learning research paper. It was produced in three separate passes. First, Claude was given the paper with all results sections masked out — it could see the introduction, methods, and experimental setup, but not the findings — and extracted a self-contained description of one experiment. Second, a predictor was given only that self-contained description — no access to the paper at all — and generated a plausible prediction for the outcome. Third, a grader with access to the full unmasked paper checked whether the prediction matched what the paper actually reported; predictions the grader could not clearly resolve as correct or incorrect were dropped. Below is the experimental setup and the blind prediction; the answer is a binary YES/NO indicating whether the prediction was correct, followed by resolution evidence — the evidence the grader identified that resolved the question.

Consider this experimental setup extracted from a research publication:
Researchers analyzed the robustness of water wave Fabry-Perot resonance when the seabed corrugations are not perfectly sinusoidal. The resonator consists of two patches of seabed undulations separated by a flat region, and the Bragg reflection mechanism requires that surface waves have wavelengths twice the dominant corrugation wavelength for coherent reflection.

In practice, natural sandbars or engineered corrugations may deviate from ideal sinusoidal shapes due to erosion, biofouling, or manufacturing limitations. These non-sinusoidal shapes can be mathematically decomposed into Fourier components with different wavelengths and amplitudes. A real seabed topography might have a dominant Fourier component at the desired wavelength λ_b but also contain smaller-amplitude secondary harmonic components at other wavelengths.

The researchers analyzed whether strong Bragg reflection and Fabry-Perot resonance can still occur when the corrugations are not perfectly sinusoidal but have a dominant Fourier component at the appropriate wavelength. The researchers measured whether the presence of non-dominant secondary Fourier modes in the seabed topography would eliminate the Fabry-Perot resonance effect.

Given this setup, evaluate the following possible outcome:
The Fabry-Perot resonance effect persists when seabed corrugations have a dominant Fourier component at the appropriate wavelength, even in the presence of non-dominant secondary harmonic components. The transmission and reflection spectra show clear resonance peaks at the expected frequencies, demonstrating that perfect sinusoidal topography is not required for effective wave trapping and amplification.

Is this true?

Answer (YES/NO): YES